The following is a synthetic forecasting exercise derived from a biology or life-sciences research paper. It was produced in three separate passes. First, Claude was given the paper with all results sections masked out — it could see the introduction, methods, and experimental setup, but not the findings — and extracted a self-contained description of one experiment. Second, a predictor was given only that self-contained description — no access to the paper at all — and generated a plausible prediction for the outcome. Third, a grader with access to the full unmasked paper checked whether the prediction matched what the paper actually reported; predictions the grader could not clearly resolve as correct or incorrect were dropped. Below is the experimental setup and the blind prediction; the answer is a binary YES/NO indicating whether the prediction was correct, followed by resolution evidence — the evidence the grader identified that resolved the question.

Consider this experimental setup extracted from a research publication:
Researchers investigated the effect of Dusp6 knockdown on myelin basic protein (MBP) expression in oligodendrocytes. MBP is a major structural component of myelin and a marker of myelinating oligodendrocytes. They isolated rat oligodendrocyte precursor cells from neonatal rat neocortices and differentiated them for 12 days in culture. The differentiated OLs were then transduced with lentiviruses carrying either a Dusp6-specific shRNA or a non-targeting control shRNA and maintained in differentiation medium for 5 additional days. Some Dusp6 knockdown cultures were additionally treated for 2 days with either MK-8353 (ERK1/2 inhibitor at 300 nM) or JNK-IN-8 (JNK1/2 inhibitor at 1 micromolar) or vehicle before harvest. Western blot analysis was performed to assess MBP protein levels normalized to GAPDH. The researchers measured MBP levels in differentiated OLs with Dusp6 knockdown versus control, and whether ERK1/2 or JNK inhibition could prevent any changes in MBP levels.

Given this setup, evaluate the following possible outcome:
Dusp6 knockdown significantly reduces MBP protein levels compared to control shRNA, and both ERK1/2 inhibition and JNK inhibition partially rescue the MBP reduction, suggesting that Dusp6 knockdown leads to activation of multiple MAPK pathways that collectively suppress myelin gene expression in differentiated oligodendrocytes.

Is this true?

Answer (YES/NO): NO